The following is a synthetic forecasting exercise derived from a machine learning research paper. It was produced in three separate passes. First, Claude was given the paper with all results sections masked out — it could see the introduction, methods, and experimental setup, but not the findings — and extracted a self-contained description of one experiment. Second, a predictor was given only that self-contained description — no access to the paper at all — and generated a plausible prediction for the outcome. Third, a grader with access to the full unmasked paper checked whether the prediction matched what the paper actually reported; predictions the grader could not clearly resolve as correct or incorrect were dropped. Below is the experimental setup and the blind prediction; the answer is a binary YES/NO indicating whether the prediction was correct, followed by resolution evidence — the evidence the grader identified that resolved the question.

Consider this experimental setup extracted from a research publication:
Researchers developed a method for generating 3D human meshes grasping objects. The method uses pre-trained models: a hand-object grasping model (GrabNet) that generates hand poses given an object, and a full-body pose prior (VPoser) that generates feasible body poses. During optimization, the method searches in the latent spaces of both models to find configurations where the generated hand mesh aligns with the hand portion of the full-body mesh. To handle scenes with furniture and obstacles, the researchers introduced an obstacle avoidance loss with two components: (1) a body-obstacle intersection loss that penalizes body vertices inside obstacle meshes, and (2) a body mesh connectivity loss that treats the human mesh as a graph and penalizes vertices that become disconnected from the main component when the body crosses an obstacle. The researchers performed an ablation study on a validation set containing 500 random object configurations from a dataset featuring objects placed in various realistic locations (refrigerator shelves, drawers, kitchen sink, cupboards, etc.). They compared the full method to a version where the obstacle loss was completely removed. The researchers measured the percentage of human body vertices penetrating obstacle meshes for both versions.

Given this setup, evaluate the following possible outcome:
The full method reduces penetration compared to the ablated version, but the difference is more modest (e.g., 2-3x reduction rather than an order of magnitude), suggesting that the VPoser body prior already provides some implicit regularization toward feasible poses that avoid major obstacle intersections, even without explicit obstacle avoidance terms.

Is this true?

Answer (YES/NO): NO